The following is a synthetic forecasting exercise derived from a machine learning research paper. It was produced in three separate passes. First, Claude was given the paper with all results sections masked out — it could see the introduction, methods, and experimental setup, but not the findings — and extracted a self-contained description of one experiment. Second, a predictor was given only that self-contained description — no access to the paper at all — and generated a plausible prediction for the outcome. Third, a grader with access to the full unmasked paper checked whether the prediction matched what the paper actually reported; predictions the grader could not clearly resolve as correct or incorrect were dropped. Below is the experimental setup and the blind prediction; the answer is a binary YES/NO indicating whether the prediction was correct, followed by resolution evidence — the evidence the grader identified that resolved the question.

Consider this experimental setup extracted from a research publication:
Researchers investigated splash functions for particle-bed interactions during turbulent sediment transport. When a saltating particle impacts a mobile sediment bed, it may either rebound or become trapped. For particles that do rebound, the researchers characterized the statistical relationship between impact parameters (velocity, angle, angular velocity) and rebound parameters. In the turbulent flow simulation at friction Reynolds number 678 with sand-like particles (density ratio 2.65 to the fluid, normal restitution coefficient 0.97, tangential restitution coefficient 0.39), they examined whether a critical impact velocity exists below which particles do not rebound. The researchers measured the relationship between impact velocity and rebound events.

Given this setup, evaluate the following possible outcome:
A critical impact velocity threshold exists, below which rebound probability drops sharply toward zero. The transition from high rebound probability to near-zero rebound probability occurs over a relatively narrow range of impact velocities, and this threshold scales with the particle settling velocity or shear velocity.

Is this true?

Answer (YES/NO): NO